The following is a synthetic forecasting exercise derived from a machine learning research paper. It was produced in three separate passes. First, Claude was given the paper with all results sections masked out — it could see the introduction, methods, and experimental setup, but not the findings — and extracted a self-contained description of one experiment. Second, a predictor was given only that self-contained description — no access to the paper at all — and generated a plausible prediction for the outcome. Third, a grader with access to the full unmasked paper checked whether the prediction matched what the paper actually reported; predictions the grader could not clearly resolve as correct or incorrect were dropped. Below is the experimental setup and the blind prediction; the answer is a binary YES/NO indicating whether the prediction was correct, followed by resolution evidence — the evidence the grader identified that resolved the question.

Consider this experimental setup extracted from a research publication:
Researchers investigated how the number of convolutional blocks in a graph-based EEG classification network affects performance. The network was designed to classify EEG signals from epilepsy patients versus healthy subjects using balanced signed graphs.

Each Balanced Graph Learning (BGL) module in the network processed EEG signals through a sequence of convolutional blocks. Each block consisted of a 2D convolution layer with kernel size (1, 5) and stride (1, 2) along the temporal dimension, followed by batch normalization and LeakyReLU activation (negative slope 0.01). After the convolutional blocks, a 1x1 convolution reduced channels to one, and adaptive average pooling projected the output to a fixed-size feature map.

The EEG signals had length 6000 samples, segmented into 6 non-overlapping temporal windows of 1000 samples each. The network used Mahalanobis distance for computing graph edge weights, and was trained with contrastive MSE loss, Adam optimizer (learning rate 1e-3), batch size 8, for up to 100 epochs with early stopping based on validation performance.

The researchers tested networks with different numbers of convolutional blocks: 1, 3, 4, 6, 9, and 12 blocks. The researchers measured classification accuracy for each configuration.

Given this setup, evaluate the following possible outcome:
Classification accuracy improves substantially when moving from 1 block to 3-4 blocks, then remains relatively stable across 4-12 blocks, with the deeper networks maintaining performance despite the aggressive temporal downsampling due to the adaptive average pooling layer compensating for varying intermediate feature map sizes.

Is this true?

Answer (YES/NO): NO